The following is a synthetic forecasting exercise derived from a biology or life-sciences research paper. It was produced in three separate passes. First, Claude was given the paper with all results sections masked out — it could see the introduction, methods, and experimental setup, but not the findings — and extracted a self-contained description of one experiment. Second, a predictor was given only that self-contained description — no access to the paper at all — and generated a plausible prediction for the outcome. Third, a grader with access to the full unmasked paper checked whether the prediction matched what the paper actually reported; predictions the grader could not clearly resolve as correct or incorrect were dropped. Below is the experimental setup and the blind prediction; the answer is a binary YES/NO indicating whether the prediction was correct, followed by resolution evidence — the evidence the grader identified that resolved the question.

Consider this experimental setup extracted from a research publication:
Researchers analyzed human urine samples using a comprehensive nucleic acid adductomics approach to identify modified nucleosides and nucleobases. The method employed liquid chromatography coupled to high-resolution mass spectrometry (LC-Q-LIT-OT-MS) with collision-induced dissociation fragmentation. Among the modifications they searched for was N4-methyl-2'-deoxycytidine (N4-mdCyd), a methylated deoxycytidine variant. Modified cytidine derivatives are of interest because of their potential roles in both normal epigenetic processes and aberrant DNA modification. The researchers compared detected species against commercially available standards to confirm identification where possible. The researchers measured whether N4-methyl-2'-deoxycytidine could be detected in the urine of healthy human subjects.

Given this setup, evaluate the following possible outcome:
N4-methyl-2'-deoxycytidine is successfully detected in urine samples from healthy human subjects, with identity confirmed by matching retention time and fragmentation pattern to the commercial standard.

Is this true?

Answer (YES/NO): YES